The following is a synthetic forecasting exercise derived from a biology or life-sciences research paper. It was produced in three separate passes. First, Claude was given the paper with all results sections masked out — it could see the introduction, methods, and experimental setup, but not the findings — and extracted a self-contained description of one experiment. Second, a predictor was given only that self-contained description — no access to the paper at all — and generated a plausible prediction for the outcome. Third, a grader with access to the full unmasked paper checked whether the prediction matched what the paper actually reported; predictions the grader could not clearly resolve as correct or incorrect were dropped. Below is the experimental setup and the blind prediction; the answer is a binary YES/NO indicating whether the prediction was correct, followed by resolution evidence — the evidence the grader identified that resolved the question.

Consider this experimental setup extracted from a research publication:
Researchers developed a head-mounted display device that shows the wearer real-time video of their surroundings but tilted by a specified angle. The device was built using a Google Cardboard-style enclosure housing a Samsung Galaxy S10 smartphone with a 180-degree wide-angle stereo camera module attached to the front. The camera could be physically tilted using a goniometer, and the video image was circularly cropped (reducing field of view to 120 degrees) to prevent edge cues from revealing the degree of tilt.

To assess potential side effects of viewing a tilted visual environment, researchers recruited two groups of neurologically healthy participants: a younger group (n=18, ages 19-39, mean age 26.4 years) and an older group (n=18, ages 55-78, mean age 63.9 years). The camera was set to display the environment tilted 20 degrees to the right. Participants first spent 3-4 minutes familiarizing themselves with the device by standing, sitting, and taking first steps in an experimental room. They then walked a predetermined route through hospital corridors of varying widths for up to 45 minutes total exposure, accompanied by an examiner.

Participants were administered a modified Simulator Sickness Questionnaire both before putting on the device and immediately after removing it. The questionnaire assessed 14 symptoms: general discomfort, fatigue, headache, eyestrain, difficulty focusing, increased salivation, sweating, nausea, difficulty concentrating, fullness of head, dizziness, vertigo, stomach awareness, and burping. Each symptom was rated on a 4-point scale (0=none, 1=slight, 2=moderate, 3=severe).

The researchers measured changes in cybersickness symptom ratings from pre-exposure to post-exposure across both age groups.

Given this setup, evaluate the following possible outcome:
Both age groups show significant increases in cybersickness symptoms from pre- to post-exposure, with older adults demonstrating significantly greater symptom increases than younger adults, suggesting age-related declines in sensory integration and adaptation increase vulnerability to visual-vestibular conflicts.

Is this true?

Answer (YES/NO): NO